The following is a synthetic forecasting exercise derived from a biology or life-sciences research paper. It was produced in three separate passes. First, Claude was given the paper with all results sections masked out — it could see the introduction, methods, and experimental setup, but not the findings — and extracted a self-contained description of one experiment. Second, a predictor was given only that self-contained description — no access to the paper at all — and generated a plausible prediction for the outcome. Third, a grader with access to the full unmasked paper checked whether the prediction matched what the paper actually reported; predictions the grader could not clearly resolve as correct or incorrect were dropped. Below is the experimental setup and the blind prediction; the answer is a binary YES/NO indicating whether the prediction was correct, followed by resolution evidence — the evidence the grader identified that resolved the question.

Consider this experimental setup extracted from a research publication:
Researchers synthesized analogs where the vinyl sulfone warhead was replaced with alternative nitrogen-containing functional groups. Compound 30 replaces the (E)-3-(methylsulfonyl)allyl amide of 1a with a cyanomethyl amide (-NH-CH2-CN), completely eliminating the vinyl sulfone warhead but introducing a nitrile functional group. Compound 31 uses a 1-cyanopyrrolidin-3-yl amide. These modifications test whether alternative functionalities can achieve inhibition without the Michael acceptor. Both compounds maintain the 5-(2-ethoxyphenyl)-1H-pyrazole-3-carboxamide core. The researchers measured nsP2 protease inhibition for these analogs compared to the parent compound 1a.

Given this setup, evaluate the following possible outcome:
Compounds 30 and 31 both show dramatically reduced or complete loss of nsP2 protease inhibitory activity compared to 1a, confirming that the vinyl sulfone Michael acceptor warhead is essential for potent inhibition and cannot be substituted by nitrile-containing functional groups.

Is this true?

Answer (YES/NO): NO